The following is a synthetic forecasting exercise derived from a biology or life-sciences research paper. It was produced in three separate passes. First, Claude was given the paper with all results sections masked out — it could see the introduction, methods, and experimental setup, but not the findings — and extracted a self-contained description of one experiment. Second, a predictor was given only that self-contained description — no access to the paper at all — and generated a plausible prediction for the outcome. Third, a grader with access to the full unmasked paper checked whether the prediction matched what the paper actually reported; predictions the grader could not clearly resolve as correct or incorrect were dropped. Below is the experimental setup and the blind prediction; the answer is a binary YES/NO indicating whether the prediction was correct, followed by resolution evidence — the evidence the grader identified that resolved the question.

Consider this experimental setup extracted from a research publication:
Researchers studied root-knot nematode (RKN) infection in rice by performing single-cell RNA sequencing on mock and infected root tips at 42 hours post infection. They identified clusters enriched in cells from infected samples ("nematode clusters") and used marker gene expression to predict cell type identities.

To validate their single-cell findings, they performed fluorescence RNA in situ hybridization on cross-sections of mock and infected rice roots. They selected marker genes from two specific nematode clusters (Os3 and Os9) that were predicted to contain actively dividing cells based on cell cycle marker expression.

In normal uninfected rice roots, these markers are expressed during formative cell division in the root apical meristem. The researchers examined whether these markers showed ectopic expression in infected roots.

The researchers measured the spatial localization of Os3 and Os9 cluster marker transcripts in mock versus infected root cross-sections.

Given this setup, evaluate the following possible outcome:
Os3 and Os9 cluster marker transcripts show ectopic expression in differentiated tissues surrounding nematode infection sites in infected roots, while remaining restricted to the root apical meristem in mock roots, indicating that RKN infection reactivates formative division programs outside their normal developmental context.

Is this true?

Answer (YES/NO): YES